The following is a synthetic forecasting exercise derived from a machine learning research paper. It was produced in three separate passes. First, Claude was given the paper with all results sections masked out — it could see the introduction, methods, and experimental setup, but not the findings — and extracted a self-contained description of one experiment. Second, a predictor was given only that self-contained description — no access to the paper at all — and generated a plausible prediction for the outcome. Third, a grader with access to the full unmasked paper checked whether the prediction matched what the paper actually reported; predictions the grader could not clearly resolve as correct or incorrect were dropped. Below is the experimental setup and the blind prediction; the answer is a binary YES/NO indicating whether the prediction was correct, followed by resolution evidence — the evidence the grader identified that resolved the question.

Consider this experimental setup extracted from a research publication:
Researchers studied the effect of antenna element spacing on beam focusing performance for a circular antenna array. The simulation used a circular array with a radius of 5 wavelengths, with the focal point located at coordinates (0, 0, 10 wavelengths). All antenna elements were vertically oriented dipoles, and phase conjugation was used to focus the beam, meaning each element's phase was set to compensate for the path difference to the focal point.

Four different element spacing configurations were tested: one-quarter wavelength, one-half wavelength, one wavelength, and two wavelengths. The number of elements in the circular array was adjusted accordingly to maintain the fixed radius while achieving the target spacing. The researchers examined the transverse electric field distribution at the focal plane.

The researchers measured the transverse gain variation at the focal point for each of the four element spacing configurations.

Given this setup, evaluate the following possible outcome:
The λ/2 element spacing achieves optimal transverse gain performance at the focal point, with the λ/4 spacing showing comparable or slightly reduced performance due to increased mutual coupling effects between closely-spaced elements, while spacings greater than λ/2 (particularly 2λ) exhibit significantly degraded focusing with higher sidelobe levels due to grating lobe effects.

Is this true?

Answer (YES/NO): NO